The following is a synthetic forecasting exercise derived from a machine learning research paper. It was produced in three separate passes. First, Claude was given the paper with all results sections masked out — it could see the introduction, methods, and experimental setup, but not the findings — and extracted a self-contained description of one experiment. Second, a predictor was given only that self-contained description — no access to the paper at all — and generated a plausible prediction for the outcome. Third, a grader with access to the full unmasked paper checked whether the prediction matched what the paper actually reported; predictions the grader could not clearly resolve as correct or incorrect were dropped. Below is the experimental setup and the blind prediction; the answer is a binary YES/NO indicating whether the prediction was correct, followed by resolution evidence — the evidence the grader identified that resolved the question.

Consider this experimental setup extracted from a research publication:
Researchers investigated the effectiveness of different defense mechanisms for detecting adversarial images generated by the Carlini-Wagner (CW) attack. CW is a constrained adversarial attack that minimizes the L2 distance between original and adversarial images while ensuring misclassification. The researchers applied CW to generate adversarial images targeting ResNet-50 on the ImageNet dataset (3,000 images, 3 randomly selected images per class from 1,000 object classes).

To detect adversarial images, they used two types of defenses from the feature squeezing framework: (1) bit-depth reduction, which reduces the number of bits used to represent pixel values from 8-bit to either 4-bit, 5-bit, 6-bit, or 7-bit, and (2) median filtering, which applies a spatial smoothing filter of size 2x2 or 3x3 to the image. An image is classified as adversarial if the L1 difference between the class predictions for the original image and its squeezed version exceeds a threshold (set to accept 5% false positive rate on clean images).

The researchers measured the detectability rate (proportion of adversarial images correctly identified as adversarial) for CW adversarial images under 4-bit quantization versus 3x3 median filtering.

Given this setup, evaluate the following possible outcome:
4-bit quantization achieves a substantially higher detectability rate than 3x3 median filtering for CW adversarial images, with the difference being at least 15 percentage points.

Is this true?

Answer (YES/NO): NO